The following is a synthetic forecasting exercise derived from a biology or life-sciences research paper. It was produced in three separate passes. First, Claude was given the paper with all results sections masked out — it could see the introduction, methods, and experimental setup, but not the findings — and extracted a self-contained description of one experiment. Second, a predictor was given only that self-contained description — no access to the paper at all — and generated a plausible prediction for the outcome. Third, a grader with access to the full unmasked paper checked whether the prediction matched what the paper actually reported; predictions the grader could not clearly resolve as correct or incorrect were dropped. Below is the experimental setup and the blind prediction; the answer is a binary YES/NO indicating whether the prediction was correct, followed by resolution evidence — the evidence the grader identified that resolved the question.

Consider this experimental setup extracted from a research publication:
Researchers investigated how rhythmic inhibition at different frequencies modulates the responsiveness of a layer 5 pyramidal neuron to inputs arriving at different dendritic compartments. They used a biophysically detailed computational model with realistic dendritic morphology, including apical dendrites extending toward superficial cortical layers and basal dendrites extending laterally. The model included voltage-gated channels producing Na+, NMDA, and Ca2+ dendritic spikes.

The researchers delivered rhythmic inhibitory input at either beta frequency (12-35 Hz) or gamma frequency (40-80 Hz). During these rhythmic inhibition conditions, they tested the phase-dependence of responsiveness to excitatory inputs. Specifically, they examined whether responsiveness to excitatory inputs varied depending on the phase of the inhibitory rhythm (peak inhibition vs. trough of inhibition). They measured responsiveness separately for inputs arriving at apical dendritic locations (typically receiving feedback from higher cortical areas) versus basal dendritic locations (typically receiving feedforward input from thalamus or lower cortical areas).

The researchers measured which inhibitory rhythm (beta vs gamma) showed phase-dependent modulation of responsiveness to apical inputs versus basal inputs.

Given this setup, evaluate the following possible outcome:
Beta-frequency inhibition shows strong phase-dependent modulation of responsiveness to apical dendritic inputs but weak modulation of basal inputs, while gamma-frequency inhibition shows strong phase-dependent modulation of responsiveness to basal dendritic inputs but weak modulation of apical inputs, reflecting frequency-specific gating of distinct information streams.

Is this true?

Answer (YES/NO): YES